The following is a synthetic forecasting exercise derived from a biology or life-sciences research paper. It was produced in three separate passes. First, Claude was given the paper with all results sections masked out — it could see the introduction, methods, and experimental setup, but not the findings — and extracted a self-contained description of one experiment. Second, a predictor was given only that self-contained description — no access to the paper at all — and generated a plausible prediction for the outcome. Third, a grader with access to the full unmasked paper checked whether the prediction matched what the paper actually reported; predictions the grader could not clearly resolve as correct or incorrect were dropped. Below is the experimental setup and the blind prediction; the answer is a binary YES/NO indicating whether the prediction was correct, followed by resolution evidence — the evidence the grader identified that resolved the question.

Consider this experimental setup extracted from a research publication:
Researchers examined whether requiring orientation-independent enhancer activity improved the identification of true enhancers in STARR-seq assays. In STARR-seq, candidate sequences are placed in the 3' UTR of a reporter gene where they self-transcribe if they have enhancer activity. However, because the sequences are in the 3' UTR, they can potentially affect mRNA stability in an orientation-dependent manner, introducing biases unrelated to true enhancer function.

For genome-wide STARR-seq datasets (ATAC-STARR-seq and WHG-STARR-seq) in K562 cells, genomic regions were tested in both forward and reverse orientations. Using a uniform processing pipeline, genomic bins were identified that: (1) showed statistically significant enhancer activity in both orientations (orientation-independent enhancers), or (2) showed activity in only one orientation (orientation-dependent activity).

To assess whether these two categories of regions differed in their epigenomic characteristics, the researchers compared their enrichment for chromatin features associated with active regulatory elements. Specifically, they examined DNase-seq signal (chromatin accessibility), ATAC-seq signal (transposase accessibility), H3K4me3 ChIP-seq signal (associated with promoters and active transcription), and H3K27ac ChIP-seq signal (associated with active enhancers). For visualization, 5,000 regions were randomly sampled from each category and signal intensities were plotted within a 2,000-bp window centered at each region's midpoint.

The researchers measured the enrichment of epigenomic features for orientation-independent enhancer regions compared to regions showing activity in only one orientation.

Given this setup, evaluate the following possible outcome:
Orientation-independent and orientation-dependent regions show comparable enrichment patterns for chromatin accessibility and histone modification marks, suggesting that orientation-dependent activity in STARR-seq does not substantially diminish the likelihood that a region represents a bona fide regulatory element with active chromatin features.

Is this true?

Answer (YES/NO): NO